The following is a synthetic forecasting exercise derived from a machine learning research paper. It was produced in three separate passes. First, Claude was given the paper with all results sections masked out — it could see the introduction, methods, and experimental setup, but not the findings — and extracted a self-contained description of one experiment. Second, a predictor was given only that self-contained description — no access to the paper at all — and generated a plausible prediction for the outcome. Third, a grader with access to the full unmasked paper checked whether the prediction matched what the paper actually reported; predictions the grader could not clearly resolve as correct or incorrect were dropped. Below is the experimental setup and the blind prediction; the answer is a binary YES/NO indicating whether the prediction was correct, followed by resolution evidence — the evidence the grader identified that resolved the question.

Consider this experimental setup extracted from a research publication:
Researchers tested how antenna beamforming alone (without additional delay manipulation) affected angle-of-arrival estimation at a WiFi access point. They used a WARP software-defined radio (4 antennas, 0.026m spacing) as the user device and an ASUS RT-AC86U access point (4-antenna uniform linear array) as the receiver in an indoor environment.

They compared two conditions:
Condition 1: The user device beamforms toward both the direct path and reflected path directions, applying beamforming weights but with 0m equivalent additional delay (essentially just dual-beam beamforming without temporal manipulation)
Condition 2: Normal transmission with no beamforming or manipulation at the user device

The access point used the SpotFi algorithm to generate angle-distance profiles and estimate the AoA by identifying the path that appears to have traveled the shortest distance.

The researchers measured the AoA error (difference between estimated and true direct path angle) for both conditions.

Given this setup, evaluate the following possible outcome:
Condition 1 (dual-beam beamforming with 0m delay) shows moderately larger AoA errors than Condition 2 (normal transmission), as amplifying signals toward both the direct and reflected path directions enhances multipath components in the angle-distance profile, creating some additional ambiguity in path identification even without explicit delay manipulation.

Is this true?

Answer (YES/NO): NO